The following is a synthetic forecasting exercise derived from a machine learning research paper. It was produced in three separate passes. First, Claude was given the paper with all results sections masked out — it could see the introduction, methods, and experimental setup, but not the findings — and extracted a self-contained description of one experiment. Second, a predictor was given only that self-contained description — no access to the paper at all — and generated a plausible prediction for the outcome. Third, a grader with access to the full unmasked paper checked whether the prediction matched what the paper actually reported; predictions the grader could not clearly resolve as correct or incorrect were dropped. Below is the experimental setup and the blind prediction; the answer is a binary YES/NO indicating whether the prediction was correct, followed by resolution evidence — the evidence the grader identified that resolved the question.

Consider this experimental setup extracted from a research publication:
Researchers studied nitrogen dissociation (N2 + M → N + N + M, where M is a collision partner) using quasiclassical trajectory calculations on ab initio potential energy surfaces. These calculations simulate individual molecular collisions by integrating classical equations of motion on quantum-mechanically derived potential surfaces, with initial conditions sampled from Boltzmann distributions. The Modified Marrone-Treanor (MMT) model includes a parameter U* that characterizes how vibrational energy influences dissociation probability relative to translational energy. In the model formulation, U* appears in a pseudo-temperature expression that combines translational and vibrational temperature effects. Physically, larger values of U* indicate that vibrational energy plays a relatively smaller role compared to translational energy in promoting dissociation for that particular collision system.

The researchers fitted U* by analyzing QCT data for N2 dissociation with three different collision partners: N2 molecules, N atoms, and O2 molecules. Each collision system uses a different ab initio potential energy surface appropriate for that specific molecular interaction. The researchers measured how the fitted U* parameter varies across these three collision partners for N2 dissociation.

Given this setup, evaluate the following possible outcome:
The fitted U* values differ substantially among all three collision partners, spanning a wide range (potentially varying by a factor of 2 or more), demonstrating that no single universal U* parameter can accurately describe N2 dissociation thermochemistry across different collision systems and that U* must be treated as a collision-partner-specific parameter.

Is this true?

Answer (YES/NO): YES